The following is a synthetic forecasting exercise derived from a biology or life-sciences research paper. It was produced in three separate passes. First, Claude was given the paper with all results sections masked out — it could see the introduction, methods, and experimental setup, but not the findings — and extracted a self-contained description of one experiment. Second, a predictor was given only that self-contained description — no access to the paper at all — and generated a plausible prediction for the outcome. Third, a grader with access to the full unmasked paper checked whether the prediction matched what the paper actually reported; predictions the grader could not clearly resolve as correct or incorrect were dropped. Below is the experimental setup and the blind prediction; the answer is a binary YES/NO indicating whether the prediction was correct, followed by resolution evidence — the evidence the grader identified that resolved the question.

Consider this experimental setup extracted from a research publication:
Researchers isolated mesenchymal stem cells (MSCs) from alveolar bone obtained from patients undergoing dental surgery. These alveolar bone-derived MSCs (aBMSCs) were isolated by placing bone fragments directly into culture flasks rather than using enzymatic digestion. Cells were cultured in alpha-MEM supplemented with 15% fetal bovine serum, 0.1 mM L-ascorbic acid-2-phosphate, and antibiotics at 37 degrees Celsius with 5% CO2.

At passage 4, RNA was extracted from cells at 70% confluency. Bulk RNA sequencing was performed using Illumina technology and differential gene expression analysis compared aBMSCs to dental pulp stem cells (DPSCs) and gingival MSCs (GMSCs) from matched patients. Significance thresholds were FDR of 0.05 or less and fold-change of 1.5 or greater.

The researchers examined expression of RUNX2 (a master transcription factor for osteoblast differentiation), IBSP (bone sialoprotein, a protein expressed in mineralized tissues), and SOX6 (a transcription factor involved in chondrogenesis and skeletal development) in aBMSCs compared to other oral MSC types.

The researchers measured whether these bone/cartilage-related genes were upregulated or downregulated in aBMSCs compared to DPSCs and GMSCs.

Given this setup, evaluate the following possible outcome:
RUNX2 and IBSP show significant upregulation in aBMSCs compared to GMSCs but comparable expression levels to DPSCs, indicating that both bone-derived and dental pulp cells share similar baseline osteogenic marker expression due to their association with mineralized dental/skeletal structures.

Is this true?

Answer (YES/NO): NO